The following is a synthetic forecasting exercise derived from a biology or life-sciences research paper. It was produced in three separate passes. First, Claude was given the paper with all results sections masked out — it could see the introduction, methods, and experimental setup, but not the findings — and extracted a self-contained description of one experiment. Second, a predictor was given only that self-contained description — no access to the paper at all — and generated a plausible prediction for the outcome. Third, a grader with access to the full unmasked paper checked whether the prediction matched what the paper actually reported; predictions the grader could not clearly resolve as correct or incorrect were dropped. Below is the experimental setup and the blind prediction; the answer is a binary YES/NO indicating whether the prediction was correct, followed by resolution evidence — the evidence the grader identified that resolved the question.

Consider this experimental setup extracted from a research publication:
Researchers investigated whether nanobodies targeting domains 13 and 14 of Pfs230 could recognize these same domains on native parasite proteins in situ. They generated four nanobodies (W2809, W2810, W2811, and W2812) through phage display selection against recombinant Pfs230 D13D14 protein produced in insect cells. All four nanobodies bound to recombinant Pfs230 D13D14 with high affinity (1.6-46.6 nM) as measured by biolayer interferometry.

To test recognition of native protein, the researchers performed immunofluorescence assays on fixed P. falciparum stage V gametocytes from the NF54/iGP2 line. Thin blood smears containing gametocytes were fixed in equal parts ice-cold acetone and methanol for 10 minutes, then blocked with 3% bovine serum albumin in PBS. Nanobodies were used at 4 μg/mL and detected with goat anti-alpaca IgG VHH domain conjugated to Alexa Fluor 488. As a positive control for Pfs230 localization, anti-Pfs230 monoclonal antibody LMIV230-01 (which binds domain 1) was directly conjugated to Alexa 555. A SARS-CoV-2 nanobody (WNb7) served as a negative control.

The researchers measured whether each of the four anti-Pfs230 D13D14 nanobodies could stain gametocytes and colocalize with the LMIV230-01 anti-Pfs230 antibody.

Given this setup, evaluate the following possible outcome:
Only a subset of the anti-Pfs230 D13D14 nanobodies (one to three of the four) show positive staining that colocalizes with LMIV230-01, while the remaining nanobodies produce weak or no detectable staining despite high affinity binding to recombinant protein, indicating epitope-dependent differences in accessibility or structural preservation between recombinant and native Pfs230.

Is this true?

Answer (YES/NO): YES